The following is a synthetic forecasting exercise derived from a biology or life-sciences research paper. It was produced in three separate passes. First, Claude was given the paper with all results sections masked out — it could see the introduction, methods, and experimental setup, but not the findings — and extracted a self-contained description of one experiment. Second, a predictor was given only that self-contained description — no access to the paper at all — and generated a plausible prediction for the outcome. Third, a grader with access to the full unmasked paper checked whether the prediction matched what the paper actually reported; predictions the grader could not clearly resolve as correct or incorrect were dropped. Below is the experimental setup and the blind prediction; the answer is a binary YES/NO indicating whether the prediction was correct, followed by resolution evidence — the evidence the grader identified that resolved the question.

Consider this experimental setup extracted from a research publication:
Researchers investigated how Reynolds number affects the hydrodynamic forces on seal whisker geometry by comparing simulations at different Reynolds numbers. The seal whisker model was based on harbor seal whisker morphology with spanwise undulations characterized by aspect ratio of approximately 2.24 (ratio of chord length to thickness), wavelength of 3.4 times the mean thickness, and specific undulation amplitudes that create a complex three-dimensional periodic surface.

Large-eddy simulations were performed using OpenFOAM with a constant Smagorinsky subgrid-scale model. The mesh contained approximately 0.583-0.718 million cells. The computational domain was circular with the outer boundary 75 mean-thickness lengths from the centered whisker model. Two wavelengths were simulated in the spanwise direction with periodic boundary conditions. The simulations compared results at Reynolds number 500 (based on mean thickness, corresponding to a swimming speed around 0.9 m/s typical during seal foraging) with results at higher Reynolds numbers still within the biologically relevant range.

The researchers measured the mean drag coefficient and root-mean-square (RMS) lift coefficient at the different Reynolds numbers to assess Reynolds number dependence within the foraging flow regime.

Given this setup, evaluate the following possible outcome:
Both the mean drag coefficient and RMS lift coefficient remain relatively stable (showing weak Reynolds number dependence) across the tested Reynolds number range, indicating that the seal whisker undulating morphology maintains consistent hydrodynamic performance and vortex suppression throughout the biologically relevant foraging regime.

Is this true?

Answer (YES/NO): YES